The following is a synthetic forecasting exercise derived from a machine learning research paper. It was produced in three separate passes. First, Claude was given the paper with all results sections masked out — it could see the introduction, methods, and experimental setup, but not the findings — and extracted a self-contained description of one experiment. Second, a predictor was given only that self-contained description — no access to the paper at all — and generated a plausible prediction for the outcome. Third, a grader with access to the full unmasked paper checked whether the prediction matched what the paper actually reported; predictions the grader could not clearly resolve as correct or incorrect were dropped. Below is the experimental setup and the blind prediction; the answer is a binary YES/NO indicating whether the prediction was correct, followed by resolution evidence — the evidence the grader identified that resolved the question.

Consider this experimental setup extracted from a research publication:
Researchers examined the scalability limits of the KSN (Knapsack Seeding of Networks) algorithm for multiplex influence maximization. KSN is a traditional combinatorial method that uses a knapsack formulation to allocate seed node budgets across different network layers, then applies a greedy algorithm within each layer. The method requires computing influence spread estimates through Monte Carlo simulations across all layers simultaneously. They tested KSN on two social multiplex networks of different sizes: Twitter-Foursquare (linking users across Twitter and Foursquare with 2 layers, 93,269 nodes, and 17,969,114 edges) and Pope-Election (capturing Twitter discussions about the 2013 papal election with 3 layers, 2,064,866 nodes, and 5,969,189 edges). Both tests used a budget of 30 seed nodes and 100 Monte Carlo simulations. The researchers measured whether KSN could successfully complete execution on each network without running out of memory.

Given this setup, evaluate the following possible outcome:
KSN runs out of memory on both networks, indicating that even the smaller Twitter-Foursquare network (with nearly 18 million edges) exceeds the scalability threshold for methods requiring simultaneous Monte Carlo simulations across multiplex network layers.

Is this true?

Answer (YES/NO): NO